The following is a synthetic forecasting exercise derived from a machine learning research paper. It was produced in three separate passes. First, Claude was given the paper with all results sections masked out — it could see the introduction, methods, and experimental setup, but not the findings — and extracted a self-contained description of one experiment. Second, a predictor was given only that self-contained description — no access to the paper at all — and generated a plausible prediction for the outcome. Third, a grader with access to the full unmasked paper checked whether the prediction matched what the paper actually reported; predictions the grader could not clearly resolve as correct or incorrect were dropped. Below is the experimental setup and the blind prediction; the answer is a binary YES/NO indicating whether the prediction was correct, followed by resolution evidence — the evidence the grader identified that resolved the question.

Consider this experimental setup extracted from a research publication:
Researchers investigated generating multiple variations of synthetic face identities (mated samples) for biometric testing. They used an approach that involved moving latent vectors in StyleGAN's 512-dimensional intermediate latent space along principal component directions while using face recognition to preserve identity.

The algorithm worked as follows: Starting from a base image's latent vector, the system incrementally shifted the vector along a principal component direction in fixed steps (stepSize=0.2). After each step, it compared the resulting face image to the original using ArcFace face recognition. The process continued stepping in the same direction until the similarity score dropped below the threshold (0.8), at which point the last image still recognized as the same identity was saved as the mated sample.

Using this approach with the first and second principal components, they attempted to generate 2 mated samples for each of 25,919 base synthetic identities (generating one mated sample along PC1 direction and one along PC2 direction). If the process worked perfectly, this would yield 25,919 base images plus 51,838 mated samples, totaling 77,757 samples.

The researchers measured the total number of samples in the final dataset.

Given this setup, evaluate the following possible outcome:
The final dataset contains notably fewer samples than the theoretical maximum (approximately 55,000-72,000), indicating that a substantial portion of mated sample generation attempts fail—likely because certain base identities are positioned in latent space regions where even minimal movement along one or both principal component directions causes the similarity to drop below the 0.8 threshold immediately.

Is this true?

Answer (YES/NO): NO